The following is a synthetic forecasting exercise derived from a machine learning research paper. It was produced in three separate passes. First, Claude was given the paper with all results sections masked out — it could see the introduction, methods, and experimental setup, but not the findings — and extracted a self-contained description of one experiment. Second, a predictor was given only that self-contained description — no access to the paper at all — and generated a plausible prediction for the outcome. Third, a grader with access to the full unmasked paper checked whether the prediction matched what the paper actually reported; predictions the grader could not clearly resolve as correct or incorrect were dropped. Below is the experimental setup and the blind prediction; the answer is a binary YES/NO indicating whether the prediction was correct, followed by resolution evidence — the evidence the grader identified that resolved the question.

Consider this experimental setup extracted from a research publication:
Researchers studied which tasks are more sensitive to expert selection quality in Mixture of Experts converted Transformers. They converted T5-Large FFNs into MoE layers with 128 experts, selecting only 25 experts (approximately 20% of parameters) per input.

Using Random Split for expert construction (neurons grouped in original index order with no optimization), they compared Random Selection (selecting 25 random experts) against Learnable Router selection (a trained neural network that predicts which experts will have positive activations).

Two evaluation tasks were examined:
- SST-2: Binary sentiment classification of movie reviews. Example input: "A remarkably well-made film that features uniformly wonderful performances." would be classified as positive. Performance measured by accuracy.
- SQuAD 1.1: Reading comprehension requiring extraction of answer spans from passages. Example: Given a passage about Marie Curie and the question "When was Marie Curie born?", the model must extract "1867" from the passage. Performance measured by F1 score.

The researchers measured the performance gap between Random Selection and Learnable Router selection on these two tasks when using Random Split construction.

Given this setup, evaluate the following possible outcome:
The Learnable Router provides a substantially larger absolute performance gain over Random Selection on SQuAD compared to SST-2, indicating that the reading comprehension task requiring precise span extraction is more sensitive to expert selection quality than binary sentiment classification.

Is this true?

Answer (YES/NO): YES